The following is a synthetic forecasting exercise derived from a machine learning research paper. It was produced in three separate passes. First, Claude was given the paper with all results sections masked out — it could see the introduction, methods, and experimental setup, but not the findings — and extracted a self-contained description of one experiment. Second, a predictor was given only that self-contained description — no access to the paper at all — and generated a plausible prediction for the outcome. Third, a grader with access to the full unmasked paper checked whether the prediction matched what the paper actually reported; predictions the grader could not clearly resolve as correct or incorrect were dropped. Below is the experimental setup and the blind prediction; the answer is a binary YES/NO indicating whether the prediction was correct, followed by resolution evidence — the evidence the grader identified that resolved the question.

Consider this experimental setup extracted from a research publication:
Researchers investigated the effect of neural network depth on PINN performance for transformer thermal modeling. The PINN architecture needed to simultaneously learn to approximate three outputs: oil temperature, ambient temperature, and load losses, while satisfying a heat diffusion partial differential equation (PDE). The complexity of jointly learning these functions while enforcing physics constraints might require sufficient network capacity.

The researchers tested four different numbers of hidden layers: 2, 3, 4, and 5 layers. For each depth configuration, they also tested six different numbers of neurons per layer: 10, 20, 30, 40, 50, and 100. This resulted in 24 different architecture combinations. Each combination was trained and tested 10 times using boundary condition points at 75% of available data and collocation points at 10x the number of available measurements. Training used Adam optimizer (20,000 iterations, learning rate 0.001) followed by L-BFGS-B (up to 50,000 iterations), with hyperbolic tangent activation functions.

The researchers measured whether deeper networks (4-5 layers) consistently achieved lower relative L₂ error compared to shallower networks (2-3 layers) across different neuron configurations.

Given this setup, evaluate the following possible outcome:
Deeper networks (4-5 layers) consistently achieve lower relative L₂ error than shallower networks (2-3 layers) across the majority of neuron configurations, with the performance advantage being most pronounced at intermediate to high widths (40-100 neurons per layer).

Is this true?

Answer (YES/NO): NO